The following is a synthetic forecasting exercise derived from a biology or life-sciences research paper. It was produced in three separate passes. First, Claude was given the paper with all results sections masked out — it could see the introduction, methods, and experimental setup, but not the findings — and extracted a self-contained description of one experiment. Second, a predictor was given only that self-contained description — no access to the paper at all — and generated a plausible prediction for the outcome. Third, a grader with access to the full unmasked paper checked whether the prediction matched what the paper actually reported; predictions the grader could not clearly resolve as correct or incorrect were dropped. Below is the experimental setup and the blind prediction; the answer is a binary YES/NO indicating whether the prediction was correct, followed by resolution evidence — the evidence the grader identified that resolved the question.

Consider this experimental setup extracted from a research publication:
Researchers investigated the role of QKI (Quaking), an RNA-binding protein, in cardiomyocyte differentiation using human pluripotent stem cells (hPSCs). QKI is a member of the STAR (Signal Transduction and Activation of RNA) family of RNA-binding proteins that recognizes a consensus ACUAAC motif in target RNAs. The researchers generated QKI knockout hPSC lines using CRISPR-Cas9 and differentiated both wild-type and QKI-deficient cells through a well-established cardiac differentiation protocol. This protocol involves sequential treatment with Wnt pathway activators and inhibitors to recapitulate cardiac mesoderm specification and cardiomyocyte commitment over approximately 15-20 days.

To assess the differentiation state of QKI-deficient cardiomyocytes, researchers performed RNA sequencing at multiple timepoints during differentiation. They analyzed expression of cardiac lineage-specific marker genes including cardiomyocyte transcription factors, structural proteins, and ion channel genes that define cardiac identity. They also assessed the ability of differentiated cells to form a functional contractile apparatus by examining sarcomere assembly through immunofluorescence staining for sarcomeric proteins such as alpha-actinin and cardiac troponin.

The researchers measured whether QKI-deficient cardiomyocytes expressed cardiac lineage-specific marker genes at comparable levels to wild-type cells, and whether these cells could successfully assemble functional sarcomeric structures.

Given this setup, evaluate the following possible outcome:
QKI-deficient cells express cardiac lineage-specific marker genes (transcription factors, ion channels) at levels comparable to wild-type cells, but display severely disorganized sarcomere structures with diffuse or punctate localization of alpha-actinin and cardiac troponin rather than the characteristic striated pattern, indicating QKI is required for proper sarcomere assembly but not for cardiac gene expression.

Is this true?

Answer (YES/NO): NO